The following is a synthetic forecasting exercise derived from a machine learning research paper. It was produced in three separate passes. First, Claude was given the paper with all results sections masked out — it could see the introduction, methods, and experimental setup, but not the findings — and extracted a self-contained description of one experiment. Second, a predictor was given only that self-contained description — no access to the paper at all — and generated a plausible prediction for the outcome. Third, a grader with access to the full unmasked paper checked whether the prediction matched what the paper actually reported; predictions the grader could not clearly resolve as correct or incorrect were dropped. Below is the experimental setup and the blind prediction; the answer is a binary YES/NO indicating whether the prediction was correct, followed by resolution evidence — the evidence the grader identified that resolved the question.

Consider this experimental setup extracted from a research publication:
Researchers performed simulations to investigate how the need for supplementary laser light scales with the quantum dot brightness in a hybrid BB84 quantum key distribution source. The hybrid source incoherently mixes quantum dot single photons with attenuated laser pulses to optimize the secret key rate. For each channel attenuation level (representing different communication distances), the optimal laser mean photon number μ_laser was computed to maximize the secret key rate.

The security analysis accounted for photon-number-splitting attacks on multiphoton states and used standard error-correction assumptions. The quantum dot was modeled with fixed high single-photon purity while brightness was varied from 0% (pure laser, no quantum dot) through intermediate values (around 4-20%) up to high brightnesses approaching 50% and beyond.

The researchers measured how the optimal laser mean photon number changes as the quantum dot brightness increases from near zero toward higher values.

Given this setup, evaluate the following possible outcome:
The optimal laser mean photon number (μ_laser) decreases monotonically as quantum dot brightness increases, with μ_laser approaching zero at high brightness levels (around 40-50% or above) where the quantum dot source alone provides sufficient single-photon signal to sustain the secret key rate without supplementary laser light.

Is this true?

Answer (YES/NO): YES